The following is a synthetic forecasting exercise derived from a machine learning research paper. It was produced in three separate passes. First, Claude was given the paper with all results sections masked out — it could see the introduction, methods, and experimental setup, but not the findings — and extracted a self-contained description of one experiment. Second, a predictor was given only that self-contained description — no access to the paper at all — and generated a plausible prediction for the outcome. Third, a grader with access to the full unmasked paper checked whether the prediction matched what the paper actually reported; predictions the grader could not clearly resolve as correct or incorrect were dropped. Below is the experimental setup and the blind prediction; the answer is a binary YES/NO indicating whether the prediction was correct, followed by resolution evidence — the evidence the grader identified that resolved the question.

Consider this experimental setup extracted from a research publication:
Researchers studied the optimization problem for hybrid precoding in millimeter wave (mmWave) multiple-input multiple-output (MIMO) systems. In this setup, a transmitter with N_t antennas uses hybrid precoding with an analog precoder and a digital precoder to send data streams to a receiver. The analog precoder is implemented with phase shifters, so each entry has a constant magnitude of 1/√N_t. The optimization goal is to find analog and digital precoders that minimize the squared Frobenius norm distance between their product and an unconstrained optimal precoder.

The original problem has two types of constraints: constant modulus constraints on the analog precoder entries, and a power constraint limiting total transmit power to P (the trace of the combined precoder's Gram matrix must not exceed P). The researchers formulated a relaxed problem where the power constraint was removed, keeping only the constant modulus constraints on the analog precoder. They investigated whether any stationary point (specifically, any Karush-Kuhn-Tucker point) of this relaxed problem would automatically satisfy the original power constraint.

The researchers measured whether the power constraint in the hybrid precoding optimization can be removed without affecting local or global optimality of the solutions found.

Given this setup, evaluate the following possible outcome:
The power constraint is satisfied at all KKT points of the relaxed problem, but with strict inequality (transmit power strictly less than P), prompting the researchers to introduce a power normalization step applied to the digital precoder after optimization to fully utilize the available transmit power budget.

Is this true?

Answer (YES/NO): NO